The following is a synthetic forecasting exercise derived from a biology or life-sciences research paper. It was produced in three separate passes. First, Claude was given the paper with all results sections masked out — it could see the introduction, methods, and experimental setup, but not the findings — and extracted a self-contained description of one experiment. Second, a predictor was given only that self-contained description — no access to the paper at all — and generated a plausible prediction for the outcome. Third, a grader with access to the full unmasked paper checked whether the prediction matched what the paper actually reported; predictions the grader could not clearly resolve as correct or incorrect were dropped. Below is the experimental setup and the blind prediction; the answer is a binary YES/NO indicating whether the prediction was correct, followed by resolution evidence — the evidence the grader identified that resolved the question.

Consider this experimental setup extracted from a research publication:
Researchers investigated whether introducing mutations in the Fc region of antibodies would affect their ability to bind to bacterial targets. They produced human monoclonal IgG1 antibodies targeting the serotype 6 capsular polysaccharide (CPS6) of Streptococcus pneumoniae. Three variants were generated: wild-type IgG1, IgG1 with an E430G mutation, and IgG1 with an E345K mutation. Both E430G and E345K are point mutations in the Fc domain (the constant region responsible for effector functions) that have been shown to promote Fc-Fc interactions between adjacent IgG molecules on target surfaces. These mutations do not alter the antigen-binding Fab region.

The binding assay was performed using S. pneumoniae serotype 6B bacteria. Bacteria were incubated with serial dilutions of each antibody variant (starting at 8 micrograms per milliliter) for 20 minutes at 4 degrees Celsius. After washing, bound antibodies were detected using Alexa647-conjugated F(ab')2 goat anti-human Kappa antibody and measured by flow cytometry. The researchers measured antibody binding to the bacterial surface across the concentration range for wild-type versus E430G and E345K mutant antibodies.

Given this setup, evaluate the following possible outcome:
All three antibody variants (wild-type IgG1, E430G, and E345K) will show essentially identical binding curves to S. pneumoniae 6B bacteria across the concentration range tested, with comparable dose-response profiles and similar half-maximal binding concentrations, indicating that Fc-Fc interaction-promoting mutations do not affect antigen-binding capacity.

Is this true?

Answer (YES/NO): YES